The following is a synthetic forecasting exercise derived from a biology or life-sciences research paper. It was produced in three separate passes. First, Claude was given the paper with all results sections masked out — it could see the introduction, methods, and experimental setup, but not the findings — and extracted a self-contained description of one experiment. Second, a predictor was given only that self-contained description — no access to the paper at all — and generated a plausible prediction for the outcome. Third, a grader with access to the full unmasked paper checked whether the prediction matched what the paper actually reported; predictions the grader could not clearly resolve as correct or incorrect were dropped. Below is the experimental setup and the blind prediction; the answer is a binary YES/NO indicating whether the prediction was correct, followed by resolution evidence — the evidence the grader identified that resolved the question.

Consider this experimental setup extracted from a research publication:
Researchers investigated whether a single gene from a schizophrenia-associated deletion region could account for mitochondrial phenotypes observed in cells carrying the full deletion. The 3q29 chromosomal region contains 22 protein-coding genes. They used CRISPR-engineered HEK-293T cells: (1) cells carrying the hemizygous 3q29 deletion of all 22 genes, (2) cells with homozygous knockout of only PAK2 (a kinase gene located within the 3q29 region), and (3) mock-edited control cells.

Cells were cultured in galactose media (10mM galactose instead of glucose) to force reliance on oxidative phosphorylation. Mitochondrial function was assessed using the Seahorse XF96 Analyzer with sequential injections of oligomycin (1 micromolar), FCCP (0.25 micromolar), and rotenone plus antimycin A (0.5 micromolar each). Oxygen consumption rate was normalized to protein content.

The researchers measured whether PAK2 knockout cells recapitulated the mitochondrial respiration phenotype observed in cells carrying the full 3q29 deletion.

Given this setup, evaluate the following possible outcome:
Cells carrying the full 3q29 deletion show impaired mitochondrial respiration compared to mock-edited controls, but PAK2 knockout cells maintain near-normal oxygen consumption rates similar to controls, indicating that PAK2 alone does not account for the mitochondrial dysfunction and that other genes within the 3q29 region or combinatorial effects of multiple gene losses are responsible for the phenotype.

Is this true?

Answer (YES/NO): NO